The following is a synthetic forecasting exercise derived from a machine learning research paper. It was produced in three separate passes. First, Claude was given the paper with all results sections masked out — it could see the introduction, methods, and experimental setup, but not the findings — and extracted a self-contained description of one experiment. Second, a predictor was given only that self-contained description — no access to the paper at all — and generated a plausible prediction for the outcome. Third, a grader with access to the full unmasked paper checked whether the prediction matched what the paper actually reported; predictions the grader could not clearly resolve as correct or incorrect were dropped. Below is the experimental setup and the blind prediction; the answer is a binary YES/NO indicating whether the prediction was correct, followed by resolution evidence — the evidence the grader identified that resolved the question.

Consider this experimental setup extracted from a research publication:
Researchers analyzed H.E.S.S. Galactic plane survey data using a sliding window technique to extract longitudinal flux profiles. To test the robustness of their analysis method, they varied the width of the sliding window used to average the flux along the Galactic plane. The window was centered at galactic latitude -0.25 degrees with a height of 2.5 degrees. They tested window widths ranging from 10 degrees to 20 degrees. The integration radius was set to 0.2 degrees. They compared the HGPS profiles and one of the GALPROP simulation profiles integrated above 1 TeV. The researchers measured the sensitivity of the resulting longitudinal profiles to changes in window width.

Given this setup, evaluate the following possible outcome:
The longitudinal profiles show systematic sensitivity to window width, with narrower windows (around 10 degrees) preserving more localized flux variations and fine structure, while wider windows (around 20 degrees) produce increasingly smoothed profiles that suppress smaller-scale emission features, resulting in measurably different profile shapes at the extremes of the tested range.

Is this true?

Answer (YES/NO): NO